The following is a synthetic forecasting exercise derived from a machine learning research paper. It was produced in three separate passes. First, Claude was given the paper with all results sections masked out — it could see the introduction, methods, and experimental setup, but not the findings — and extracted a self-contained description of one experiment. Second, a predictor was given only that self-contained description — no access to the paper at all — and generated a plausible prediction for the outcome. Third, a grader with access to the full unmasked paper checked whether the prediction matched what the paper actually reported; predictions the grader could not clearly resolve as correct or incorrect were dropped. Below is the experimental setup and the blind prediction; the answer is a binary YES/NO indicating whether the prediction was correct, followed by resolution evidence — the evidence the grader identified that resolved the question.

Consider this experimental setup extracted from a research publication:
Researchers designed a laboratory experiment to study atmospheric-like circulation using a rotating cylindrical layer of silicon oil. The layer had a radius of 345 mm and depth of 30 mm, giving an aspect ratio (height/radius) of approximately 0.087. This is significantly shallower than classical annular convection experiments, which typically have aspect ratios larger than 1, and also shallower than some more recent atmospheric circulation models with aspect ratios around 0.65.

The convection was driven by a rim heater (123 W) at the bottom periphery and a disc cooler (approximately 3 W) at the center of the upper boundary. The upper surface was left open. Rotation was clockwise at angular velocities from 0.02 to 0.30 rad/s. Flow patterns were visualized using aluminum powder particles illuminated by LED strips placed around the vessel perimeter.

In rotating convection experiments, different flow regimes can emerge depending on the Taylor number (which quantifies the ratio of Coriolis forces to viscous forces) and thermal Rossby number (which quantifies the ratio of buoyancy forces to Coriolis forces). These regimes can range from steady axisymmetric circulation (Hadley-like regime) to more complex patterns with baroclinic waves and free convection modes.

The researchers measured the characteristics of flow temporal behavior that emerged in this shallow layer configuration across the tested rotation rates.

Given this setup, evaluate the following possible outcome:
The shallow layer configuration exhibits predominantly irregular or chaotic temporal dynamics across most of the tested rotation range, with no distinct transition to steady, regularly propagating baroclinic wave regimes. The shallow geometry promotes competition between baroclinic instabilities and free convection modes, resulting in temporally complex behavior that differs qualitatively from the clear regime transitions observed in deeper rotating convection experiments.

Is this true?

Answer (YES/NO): YES